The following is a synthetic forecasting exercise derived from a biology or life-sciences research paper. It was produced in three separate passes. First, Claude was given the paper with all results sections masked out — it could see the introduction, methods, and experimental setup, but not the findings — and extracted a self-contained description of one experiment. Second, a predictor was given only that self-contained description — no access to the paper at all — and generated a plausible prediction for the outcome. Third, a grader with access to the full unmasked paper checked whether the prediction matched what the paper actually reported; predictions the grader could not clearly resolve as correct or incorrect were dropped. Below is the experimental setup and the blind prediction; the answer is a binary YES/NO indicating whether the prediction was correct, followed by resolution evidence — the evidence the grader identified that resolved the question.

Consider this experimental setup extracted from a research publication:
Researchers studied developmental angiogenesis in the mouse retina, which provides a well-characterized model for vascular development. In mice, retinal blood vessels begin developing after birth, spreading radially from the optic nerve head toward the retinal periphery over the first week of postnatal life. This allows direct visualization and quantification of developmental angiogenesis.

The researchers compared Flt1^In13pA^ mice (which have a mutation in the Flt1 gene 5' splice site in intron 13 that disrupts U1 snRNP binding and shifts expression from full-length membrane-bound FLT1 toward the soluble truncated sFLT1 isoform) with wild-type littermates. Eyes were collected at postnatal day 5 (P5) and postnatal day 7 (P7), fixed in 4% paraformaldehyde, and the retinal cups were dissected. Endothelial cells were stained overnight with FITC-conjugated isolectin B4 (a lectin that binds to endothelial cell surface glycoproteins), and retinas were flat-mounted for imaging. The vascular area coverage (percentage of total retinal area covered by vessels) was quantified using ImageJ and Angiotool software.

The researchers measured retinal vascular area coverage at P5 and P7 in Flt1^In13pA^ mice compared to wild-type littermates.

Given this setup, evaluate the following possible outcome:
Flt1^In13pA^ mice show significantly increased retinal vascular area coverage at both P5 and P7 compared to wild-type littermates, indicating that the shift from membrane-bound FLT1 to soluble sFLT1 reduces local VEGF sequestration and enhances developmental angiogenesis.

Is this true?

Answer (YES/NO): NO